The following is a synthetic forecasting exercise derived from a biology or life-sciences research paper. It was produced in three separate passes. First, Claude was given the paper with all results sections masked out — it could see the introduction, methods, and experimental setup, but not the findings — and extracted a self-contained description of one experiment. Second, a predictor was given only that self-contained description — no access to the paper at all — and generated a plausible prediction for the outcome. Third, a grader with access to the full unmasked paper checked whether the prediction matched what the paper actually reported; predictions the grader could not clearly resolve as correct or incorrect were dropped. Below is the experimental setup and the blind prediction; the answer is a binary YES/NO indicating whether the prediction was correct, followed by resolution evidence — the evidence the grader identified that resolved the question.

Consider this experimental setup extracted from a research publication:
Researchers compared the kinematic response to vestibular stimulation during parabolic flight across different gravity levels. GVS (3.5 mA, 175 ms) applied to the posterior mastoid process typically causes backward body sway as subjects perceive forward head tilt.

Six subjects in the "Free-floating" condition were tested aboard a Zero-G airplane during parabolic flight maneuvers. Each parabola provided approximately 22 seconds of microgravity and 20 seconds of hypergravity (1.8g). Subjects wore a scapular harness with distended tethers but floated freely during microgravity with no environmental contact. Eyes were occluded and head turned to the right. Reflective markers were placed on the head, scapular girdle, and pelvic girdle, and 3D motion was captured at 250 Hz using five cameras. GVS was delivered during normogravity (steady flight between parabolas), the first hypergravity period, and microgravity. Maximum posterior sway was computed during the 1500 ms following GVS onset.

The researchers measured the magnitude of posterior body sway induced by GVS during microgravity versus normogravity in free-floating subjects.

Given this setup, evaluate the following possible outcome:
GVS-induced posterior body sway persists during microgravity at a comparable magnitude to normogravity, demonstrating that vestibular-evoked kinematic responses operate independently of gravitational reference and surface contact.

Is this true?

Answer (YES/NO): NO